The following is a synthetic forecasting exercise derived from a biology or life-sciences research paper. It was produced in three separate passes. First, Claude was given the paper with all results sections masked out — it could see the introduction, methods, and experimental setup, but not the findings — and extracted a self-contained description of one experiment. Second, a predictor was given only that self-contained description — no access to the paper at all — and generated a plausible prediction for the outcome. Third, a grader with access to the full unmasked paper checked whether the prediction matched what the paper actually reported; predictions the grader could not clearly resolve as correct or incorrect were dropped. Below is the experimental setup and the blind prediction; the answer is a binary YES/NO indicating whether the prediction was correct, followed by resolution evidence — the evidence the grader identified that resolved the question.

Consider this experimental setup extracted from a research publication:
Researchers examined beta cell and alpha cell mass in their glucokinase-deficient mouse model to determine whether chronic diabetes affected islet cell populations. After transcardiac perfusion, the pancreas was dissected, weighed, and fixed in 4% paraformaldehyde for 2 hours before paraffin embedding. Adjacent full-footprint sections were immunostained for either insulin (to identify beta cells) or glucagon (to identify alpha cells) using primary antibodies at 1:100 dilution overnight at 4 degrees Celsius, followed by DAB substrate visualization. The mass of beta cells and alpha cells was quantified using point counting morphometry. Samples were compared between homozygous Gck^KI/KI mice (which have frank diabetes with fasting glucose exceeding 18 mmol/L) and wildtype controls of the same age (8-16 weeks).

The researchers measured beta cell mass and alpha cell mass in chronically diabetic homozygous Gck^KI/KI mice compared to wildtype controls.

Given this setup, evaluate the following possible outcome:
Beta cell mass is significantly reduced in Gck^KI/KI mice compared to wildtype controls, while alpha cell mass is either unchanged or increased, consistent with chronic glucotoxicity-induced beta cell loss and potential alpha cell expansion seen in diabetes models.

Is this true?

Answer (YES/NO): YES